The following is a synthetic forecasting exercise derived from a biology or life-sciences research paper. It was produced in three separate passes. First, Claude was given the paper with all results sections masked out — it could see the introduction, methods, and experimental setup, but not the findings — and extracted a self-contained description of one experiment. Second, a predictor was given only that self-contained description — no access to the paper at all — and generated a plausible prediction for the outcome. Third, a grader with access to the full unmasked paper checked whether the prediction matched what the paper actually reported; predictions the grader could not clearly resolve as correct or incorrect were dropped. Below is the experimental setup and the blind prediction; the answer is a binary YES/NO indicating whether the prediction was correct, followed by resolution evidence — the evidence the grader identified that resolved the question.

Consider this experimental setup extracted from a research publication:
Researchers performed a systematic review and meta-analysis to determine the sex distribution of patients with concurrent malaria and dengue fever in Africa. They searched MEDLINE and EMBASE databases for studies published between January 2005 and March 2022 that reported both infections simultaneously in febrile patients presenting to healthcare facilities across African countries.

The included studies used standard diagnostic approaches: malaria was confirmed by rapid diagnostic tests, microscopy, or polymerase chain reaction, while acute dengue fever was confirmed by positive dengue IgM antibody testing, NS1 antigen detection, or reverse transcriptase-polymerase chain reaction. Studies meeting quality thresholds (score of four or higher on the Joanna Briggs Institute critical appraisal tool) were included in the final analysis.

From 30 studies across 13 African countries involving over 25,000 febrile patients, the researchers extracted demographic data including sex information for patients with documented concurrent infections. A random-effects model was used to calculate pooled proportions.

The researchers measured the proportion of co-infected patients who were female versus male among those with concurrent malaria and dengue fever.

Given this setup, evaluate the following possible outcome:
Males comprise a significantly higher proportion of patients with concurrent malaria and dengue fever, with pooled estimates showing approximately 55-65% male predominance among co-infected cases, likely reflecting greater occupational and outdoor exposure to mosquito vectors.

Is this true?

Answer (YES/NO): NO